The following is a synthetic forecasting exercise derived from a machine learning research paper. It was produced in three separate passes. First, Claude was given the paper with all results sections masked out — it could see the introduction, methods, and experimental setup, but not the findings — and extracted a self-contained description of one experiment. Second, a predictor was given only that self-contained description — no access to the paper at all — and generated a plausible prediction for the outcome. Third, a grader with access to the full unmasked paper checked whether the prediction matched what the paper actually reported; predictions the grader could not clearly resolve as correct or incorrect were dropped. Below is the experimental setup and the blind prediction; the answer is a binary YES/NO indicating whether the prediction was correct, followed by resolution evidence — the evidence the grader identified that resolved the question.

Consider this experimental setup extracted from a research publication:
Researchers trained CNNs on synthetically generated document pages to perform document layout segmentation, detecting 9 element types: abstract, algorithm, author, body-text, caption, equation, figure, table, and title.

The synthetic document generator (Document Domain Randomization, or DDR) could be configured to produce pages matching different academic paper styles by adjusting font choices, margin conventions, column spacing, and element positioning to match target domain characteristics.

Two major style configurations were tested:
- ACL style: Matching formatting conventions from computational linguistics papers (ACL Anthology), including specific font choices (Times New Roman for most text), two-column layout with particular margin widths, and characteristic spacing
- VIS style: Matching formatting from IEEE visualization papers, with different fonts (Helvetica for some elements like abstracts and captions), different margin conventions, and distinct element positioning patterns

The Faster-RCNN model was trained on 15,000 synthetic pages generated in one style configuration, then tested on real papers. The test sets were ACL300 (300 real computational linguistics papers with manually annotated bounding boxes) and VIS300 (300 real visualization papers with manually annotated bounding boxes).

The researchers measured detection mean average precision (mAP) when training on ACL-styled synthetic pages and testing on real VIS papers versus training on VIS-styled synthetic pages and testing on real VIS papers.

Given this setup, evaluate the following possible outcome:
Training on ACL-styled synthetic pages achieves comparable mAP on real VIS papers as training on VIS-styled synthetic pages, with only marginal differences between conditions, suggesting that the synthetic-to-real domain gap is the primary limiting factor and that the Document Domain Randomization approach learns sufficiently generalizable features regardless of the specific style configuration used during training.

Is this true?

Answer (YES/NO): NO